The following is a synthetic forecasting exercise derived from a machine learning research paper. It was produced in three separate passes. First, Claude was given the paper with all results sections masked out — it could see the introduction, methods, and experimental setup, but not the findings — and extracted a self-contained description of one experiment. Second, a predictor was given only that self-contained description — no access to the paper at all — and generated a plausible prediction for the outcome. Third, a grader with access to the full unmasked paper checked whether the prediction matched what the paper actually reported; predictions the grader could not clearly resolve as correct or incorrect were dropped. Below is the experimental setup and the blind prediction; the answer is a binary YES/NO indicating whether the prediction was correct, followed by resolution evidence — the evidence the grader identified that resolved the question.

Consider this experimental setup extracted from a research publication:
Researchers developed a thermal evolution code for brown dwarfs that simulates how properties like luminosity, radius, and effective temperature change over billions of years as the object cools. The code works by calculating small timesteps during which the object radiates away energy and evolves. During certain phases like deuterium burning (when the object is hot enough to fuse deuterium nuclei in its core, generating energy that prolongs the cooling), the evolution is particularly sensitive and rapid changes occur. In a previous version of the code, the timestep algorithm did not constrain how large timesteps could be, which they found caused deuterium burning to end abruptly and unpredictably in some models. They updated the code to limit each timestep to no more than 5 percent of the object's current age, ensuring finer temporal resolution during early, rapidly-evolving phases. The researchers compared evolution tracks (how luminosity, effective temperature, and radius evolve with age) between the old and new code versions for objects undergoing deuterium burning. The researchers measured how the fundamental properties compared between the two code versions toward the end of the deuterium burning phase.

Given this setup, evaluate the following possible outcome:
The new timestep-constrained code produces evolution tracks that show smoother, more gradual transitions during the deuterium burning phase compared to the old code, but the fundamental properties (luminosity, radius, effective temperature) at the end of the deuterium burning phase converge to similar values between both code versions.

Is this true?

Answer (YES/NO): NO